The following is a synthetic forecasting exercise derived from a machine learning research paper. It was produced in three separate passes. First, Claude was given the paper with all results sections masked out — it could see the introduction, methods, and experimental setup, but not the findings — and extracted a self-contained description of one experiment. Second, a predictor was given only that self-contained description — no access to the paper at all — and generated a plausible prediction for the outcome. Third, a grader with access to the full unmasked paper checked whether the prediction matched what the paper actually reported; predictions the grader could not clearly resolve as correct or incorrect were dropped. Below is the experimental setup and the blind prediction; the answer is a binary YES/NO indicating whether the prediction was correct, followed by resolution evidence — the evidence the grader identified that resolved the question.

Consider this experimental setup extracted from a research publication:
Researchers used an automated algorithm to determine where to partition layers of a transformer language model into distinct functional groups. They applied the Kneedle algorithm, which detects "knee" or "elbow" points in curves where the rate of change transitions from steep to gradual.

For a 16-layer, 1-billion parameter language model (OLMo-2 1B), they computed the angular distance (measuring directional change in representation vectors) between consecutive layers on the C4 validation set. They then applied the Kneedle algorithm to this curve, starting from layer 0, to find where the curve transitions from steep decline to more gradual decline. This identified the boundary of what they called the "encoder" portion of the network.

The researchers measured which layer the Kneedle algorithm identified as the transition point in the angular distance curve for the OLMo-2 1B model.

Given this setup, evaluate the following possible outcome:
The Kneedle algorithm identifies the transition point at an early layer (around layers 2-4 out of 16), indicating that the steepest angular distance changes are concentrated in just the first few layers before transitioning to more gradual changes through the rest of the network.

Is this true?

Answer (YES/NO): NO